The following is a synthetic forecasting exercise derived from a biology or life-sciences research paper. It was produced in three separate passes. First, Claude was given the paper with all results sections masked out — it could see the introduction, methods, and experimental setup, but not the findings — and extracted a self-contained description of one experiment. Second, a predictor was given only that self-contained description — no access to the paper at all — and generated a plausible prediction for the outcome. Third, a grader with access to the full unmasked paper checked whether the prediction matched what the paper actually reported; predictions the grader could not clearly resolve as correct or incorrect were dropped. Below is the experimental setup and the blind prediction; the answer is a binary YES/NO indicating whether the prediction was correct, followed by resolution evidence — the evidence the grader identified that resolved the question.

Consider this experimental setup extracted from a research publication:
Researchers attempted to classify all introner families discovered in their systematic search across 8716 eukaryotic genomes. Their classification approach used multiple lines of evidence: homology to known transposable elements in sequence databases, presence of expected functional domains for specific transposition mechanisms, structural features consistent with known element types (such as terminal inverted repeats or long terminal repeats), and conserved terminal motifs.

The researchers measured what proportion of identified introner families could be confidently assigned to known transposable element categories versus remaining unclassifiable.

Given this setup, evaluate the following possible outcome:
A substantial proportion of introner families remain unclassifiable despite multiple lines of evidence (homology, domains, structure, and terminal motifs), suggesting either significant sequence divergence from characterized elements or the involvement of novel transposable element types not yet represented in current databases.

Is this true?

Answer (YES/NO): YES